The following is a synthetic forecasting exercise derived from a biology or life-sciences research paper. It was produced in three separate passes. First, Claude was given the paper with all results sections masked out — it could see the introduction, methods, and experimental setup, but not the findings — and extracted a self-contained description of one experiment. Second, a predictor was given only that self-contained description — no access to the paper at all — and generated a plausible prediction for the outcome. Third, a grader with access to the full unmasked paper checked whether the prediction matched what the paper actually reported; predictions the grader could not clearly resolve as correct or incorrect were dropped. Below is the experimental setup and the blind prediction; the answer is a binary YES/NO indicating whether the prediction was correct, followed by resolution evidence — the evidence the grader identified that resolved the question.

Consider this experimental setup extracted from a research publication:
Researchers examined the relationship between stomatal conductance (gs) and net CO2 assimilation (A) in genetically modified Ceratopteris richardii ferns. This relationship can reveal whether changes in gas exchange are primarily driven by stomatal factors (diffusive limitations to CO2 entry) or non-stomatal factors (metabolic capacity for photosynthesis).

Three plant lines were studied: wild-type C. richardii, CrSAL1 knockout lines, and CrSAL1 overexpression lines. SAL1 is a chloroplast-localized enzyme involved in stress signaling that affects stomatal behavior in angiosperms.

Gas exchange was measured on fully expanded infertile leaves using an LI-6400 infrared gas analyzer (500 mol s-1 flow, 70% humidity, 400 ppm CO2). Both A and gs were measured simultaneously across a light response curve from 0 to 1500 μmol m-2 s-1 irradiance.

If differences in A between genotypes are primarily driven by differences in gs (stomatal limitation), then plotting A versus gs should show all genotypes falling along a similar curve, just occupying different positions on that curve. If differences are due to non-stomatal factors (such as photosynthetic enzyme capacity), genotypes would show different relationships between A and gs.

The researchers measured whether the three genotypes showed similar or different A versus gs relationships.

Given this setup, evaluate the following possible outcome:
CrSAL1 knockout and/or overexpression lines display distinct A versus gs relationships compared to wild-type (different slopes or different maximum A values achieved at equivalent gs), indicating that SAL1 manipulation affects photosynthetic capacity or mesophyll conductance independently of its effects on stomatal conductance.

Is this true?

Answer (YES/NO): YES